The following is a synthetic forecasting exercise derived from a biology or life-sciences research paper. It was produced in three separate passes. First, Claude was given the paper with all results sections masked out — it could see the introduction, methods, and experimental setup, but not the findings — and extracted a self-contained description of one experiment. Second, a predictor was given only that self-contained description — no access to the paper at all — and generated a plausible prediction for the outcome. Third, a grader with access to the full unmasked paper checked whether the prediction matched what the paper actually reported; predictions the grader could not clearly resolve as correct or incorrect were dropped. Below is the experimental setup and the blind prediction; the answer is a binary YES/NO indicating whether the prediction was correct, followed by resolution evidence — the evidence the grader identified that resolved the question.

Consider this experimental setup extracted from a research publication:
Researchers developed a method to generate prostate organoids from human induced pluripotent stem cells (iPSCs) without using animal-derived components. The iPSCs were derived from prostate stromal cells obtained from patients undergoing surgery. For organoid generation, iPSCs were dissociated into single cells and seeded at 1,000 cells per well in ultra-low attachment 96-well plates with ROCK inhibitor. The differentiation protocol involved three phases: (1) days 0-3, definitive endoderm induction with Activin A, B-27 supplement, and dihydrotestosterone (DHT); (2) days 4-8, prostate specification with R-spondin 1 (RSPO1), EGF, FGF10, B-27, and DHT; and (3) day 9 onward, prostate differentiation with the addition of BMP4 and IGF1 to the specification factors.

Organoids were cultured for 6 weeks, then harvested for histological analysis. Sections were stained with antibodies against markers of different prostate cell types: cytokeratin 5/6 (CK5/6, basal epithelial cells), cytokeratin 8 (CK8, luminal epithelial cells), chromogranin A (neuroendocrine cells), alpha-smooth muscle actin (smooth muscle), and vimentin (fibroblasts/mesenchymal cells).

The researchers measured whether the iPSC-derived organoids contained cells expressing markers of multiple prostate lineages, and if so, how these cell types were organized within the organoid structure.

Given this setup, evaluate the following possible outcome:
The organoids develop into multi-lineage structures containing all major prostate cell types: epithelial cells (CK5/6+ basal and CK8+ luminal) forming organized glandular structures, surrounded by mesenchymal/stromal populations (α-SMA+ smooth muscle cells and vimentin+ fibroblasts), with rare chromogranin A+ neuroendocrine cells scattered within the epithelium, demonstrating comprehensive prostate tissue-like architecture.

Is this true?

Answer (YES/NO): YES